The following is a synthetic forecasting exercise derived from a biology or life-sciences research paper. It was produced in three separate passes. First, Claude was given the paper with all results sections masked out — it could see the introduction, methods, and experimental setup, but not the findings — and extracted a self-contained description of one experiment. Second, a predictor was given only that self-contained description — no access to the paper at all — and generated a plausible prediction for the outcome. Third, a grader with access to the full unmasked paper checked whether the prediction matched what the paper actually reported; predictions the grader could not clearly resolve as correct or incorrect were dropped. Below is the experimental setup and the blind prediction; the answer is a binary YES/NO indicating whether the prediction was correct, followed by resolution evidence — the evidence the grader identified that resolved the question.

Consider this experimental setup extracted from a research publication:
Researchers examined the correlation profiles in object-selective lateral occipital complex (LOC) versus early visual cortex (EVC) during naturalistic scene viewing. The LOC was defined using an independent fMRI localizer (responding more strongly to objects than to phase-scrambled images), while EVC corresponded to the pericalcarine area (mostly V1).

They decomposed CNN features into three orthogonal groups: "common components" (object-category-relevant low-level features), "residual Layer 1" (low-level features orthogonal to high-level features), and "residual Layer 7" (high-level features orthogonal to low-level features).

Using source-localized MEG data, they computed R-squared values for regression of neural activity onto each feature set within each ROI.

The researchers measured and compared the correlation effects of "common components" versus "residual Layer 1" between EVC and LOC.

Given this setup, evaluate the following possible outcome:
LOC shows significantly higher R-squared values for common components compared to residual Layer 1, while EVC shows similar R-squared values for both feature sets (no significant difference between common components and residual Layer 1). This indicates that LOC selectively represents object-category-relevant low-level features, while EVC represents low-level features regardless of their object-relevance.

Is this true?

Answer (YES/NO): NO